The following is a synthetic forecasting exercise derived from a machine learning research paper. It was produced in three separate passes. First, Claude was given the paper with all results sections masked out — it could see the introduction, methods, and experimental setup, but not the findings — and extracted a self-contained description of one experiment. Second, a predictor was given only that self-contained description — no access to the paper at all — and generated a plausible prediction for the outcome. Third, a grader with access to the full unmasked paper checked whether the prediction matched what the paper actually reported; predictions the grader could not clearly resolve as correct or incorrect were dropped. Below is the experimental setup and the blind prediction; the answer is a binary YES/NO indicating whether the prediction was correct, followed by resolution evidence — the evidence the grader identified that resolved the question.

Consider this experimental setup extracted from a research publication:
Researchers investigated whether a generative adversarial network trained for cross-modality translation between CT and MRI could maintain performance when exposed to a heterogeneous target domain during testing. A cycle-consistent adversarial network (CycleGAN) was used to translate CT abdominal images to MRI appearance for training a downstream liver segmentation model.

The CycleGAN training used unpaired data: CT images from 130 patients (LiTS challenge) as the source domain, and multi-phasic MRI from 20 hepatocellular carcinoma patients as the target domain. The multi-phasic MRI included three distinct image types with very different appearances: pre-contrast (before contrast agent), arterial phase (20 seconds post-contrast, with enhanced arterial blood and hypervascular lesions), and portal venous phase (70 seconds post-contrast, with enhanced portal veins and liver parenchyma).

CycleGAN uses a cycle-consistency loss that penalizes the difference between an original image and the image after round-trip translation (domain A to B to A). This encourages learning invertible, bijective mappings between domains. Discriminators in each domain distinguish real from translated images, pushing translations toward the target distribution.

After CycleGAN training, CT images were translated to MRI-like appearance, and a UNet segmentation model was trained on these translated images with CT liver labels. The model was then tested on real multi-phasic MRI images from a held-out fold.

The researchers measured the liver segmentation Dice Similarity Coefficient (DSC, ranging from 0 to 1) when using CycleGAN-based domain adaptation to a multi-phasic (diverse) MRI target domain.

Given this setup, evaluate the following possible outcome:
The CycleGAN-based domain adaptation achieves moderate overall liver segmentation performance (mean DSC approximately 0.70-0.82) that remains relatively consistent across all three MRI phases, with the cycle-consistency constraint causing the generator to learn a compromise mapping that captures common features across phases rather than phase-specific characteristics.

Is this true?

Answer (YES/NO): NO